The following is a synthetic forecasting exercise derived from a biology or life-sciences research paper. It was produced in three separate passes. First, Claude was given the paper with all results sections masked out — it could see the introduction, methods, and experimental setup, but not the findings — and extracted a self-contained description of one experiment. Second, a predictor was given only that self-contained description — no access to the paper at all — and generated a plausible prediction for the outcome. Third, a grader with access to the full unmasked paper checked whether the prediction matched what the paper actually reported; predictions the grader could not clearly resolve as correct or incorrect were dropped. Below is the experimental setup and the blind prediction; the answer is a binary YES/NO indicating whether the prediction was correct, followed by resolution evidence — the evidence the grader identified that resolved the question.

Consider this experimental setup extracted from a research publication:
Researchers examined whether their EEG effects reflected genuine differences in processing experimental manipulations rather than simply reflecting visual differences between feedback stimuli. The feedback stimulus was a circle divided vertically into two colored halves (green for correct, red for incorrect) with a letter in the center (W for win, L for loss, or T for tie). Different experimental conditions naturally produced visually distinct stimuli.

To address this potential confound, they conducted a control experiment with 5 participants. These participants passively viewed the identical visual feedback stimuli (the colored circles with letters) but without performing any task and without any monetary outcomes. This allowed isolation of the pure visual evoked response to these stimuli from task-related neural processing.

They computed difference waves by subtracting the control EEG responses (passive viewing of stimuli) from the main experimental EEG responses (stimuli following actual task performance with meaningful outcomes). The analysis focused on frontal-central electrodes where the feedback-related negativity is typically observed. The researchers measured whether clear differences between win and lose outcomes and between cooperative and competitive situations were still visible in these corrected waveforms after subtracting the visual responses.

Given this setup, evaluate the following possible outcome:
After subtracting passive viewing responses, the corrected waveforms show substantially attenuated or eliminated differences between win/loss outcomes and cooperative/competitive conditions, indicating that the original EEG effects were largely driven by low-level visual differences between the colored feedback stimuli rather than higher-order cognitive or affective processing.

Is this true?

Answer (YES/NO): NO